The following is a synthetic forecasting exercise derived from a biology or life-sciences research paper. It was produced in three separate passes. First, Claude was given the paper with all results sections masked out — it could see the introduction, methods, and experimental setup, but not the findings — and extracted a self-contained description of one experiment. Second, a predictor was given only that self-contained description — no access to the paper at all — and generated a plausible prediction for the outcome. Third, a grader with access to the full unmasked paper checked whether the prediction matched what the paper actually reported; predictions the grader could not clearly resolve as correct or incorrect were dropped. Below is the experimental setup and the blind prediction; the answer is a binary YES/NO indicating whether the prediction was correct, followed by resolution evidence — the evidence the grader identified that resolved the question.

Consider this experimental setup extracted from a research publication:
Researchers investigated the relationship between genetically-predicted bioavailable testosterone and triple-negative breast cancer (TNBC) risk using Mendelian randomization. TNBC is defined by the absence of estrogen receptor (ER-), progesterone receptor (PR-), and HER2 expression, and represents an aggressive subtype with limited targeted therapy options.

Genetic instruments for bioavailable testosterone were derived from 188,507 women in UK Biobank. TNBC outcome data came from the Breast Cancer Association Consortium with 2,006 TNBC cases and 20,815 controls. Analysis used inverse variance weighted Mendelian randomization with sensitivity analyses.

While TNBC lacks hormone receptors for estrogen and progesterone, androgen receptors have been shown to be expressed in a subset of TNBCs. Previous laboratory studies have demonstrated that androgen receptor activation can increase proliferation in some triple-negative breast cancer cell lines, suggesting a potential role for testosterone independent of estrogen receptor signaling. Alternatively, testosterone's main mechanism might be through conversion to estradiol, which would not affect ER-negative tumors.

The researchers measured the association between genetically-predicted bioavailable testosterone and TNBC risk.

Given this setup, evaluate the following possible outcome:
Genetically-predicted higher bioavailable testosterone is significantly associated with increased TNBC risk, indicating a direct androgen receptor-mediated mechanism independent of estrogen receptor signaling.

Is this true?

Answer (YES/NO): NO